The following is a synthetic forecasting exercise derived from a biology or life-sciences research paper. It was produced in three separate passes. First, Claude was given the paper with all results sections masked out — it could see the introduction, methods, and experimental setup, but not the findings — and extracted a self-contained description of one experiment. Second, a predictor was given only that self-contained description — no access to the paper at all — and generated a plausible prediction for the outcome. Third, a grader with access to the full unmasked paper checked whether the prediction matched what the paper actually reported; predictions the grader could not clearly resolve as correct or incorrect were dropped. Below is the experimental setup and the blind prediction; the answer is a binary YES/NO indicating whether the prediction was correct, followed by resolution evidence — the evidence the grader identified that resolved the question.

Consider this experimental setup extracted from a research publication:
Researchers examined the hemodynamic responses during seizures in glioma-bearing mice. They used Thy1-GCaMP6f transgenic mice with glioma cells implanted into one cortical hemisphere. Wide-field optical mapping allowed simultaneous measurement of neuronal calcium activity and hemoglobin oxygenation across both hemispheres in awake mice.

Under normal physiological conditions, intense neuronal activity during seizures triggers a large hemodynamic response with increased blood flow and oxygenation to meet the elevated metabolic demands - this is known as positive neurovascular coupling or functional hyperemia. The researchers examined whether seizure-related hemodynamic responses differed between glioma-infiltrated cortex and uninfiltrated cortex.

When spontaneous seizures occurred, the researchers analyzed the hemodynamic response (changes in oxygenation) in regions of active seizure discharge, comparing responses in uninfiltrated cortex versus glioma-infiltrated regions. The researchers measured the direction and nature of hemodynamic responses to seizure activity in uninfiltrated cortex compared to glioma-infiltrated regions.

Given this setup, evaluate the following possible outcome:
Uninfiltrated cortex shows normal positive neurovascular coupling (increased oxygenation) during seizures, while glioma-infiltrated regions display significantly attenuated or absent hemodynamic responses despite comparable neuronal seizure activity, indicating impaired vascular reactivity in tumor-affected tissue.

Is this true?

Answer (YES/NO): NO